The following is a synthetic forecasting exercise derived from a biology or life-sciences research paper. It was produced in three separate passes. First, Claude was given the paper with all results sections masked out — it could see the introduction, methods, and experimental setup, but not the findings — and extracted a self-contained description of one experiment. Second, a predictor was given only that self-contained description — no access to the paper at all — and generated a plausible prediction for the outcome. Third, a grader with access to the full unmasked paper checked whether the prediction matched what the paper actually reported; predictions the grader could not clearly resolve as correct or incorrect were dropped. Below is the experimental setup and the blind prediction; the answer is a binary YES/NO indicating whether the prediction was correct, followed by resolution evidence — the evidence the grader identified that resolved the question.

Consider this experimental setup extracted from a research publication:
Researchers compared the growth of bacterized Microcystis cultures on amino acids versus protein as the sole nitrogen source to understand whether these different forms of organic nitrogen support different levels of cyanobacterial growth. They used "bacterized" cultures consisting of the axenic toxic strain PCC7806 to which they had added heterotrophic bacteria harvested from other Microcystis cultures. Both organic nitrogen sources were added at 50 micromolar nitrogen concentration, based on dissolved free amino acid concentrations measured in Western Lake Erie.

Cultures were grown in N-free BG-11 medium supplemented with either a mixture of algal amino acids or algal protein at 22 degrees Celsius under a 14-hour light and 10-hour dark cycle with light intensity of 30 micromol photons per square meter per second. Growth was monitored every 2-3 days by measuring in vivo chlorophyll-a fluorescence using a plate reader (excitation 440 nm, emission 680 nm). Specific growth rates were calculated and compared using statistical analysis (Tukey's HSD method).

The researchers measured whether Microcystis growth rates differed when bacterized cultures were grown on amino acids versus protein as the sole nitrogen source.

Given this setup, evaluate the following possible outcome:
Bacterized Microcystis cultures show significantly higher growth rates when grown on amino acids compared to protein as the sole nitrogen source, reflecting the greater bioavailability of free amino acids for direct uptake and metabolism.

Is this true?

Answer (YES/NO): YES